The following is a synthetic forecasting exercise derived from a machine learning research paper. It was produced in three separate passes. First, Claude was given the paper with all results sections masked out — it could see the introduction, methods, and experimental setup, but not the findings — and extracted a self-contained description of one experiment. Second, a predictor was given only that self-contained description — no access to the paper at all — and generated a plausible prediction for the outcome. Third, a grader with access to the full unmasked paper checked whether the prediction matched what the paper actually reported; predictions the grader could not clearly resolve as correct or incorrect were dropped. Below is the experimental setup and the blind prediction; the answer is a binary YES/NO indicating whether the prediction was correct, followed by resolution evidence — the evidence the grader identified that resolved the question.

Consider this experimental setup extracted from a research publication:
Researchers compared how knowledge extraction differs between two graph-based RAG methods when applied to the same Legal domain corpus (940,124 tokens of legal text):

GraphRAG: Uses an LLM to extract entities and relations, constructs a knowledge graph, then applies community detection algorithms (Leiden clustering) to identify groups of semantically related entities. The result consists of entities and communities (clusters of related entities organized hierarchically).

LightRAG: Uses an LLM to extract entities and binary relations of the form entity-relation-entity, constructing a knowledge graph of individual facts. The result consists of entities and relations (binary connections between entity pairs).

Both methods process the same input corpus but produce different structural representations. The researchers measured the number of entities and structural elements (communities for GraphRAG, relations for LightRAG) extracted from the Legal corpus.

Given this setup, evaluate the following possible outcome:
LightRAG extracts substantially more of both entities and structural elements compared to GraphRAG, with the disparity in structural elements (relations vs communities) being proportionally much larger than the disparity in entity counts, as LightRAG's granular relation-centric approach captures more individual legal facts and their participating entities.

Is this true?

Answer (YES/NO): YES